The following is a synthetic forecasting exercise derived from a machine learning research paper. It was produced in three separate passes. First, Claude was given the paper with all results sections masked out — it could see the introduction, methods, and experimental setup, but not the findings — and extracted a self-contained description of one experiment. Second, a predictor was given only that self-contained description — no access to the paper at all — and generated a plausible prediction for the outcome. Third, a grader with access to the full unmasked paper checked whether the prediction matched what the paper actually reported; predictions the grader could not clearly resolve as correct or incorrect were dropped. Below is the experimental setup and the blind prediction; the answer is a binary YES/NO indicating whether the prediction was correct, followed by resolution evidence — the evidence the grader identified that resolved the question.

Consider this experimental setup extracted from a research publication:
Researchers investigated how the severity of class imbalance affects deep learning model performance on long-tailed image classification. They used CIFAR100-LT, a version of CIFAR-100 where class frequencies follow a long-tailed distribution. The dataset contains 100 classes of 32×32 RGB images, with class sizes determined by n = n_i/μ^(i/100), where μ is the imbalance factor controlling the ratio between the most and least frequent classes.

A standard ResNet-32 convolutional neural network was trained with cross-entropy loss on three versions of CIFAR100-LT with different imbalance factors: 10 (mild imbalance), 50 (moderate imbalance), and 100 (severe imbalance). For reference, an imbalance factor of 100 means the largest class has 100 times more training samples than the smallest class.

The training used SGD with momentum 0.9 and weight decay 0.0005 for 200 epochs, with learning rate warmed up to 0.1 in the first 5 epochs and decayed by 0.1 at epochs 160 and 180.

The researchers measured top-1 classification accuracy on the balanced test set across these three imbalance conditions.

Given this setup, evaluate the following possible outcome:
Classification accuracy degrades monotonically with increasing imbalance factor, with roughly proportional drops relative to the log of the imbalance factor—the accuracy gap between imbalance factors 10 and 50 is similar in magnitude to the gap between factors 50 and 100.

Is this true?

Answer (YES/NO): NO